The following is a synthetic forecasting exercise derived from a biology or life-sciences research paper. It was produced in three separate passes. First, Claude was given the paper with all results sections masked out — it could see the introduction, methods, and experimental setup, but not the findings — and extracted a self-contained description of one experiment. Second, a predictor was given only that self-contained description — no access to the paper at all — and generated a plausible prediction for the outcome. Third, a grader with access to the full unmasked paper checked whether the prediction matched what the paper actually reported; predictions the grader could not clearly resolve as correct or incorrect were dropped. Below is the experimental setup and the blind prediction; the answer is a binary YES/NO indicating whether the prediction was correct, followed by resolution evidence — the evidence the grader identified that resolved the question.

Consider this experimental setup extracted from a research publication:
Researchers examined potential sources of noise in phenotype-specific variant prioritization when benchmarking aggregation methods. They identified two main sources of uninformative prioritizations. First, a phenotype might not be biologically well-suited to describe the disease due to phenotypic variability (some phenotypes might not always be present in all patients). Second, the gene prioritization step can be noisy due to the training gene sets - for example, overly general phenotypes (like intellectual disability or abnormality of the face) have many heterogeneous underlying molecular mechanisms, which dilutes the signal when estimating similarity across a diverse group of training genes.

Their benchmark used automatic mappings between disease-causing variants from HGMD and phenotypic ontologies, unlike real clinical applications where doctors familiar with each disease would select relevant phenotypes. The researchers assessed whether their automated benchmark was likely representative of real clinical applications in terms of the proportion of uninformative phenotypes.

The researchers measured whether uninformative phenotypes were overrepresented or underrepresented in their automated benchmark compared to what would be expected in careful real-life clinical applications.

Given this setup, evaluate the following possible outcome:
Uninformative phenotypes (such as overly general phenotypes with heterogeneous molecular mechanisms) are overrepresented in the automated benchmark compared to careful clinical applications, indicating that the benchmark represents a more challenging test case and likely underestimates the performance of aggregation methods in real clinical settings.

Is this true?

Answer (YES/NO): YES